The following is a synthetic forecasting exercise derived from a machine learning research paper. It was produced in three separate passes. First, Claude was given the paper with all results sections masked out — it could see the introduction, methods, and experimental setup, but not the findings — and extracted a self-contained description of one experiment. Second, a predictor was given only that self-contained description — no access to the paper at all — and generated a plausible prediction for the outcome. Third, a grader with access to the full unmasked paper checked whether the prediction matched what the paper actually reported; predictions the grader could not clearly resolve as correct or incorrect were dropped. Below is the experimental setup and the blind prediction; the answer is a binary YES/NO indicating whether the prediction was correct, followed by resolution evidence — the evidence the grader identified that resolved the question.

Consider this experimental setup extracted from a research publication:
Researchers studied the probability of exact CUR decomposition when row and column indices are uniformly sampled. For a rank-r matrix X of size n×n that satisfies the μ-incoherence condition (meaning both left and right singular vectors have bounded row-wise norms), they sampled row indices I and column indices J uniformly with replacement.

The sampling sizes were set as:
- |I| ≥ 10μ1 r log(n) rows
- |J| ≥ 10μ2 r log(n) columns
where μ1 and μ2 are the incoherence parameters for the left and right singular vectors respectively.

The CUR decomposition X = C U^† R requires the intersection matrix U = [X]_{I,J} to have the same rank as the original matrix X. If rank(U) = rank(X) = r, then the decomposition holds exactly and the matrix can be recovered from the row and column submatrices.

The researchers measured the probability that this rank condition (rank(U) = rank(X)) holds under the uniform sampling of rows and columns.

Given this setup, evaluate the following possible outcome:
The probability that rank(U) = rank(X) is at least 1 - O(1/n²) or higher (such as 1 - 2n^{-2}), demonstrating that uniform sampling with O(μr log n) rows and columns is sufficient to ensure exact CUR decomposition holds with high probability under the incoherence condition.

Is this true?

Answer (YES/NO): YES